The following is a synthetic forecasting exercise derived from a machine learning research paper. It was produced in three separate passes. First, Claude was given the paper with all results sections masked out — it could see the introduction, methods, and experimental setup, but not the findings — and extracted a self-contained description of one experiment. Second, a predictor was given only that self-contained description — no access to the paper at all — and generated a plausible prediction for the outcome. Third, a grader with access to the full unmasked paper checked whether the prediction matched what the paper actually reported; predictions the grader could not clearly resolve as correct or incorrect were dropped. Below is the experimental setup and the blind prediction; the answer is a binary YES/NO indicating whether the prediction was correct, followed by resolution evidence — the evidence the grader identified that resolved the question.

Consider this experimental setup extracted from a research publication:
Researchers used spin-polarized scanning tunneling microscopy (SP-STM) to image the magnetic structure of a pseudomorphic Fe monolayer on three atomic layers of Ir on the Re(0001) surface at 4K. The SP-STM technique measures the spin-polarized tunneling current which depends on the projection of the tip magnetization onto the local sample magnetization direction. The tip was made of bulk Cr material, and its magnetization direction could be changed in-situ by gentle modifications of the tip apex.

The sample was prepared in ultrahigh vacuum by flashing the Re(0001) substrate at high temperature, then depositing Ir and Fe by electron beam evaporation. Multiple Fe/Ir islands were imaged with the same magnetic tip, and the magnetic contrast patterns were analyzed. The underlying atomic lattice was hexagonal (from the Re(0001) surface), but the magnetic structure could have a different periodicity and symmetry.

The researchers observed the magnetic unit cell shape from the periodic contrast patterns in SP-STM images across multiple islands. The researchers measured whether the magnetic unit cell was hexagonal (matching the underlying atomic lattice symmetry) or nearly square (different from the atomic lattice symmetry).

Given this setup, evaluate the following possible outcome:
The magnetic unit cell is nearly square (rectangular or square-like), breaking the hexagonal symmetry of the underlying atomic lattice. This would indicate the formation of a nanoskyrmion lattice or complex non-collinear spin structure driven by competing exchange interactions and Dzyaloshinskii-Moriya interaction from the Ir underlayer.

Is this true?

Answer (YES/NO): YES